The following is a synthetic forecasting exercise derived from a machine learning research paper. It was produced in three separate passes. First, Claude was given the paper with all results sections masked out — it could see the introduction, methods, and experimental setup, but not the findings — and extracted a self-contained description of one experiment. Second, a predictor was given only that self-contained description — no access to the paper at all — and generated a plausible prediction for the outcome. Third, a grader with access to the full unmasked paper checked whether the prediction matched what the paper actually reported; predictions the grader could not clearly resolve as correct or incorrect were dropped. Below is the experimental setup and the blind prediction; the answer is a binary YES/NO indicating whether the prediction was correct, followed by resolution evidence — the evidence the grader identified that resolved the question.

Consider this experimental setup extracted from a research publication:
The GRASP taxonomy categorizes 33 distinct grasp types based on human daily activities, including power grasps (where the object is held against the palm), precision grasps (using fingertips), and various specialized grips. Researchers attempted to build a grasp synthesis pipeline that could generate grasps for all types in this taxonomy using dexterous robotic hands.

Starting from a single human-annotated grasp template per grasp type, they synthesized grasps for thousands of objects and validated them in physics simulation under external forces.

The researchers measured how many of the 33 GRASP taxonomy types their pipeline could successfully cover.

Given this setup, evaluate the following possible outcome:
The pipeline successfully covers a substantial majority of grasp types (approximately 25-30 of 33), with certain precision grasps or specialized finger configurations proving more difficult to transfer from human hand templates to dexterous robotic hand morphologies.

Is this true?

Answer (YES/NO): NO